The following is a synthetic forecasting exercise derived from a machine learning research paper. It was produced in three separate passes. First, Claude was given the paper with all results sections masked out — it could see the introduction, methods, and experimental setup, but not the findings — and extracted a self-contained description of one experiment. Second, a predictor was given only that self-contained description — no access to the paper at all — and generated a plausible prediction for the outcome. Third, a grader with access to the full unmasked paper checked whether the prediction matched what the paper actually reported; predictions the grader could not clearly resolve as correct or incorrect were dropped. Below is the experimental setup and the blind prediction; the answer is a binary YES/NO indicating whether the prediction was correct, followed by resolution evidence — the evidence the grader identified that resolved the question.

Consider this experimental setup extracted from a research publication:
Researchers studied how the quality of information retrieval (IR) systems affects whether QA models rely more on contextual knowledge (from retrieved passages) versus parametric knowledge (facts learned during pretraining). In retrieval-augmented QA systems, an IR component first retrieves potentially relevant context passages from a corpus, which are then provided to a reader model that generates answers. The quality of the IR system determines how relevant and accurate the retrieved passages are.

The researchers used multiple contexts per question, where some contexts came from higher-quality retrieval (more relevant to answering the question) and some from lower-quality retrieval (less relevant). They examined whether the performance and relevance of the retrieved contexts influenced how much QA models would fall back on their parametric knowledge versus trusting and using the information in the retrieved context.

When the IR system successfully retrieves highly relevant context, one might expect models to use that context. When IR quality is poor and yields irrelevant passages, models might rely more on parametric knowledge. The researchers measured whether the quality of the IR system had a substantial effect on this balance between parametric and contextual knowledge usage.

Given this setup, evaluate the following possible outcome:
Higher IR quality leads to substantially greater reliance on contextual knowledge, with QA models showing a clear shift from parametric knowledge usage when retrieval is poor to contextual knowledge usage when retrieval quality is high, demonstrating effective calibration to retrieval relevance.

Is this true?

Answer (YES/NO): YES